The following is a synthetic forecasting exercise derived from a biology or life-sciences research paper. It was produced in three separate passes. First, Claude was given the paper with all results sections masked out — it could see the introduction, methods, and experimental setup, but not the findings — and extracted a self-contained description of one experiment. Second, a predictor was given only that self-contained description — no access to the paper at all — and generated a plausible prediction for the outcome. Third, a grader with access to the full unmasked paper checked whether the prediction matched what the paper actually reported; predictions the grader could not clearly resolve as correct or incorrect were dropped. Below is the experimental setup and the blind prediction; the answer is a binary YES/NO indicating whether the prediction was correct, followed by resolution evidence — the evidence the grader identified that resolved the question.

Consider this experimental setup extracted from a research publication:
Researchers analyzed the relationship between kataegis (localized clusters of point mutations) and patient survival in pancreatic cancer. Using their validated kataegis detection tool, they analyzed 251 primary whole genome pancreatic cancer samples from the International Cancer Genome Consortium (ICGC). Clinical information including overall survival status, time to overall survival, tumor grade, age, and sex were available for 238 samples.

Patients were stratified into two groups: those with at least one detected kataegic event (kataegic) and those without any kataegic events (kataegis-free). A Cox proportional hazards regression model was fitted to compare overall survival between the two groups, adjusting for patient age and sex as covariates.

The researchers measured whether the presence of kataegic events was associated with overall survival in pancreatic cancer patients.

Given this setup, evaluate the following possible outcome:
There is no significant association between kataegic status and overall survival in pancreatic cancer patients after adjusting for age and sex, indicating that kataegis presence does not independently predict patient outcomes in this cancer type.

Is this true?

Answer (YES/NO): NO